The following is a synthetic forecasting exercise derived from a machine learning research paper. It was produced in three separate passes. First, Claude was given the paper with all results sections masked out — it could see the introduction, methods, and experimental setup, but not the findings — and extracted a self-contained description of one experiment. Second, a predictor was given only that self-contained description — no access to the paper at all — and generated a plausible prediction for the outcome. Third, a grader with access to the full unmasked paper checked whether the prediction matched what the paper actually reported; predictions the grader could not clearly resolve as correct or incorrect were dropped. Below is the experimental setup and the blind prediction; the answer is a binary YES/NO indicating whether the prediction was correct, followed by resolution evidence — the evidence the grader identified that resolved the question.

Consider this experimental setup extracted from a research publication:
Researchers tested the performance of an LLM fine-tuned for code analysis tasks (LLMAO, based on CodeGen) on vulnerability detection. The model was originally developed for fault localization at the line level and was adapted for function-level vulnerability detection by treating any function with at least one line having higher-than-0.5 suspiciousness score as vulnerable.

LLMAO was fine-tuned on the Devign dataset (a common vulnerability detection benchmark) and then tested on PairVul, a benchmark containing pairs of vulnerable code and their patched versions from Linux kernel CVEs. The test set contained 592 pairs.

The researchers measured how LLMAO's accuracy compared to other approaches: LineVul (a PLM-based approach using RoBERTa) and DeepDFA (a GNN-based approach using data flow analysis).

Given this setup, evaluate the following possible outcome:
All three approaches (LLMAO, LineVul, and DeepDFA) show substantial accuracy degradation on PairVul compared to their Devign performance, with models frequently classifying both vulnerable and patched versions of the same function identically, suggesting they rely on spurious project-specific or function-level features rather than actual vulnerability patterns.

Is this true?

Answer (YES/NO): NO